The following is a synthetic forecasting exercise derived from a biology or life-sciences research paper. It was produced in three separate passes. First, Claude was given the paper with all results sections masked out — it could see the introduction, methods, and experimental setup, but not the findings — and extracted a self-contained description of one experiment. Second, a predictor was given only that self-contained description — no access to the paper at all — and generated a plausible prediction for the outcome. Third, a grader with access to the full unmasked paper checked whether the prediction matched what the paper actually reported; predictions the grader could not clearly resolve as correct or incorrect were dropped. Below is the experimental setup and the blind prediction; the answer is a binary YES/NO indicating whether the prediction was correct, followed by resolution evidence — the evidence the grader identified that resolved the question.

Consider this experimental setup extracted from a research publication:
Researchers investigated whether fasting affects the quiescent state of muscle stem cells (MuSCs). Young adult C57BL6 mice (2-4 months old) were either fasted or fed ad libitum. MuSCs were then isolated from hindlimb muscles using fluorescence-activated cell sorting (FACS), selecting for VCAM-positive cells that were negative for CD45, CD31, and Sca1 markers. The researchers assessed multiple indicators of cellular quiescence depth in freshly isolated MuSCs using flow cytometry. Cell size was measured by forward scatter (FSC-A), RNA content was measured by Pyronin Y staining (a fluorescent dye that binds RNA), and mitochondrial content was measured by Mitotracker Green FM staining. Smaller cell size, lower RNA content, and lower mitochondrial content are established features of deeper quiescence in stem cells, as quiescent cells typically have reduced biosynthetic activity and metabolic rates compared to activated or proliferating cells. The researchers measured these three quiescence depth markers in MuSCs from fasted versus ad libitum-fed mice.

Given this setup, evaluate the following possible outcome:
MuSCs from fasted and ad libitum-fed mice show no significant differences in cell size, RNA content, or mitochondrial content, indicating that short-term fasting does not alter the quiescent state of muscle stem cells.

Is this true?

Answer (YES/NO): NO